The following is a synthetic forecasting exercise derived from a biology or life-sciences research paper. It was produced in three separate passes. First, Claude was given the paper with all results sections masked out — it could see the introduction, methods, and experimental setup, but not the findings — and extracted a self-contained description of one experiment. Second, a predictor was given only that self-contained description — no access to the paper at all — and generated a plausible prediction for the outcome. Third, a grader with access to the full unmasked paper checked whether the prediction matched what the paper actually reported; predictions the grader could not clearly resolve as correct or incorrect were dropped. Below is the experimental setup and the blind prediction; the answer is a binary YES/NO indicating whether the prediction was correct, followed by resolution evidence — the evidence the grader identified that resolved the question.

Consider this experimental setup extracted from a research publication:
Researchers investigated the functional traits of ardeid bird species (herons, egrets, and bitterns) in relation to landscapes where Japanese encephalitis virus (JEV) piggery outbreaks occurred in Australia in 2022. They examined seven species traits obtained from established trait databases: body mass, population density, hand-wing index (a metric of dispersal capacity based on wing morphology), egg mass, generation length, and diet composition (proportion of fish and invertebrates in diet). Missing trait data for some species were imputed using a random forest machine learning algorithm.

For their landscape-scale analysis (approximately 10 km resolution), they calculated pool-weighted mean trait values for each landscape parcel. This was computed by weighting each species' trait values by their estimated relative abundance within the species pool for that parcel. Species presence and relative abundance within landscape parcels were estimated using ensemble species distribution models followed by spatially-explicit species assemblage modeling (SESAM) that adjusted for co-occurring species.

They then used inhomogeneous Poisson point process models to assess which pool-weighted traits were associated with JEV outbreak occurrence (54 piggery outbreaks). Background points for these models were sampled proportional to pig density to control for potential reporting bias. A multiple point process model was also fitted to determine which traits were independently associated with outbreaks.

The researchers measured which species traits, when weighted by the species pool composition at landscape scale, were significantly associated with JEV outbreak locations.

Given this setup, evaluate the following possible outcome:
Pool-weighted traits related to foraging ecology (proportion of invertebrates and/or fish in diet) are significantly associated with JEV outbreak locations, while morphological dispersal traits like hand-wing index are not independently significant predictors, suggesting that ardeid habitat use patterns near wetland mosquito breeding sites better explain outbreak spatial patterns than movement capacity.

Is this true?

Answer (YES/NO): NO